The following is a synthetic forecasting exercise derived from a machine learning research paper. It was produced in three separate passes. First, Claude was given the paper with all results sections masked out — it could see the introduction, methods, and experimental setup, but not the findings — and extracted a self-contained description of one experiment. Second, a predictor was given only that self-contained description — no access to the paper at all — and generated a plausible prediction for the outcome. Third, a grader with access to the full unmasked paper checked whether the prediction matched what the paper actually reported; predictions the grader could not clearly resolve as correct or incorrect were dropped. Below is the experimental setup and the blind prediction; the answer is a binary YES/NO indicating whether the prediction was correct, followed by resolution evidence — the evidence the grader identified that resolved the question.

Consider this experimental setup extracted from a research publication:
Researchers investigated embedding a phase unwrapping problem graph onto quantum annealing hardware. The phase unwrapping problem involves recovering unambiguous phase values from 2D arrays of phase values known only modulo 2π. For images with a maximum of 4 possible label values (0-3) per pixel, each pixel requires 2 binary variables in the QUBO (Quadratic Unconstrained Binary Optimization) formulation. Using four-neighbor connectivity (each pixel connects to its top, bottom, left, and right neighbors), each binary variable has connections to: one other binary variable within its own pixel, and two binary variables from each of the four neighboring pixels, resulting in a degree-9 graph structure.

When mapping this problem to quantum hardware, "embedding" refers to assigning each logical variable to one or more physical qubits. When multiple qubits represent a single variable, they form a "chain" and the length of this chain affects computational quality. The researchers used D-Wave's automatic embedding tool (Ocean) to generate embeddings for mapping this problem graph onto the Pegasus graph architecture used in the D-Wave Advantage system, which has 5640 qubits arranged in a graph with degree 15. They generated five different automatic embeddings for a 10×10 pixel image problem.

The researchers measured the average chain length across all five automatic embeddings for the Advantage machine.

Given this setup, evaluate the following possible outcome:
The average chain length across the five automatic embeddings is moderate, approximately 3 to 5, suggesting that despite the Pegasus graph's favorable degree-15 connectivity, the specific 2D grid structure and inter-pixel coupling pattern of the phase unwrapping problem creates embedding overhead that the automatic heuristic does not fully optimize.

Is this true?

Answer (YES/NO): NO